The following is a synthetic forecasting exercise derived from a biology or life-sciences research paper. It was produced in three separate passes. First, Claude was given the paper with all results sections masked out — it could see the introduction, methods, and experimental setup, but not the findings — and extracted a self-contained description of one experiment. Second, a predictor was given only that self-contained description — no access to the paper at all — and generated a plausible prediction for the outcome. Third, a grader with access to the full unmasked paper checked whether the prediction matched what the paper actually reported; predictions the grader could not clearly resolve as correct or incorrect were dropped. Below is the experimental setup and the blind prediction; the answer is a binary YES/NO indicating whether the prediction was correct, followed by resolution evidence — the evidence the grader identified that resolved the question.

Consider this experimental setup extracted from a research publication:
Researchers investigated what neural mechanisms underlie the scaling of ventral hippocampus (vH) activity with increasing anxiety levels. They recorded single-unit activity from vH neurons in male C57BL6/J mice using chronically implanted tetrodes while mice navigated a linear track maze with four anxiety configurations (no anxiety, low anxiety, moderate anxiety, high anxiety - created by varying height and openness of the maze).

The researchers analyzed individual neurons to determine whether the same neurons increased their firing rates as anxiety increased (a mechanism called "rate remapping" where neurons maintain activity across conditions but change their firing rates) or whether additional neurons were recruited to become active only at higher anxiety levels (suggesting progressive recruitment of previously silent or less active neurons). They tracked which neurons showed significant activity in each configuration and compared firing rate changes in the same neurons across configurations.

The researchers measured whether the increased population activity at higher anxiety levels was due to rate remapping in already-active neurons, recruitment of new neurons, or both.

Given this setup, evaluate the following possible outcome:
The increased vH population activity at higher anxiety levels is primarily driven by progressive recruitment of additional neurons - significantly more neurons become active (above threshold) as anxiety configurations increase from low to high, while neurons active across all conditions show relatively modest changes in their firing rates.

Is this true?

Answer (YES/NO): NO